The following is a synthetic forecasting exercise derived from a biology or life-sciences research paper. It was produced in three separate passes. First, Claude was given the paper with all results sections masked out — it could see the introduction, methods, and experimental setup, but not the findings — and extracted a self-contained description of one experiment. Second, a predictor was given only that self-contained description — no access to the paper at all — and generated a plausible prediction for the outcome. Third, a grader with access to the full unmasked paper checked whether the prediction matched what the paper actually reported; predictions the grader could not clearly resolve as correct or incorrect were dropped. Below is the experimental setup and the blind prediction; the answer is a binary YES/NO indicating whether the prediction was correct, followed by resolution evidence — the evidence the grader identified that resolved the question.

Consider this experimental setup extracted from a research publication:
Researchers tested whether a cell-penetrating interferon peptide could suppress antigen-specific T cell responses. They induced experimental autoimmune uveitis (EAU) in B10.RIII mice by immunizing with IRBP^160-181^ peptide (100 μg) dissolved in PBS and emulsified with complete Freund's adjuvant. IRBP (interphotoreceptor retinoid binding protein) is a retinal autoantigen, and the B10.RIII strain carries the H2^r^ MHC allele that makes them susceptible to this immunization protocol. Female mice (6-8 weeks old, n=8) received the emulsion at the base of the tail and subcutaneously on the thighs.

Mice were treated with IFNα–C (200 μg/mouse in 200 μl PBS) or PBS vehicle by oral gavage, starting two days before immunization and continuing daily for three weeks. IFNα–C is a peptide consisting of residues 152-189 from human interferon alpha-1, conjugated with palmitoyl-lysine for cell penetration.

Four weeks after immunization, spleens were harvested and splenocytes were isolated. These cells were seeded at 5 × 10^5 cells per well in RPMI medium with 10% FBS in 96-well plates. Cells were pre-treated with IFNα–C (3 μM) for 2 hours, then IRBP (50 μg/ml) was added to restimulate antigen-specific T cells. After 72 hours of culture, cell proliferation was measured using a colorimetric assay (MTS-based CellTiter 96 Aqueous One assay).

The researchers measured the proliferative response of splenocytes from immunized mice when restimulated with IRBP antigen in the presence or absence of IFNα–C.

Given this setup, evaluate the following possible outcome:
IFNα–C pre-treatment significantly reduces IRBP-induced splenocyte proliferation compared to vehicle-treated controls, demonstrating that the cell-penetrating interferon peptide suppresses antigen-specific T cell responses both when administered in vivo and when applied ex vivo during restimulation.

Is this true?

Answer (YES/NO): YES